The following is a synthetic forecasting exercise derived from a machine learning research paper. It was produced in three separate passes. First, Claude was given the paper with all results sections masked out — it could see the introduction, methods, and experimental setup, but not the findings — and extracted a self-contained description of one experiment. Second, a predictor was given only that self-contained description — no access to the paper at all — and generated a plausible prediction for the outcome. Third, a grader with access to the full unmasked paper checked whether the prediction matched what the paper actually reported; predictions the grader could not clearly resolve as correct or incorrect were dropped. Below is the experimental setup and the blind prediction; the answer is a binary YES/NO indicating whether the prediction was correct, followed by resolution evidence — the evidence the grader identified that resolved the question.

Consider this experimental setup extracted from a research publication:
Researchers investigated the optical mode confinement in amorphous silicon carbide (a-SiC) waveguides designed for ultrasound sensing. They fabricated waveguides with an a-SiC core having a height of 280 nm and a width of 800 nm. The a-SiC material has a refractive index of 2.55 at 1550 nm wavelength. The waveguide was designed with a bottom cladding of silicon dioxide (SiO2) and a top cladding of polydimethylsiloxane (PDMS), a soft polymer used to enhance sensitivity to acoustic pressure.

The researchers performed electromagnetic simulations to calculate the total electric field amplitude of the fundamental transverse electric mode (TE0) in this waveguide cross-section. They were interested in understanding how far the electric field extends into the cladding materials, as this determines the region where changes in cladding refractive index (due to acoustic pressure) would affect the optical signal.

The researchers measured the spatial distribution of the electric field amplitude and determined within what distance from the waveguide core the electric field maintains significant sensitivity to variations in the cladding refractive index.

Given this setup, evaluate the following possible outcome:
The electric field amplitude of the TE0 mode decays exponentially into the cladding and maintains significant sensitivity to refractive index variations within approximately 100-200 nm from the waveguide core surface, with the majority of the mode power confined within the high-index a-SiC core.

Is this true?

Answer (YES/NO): NO